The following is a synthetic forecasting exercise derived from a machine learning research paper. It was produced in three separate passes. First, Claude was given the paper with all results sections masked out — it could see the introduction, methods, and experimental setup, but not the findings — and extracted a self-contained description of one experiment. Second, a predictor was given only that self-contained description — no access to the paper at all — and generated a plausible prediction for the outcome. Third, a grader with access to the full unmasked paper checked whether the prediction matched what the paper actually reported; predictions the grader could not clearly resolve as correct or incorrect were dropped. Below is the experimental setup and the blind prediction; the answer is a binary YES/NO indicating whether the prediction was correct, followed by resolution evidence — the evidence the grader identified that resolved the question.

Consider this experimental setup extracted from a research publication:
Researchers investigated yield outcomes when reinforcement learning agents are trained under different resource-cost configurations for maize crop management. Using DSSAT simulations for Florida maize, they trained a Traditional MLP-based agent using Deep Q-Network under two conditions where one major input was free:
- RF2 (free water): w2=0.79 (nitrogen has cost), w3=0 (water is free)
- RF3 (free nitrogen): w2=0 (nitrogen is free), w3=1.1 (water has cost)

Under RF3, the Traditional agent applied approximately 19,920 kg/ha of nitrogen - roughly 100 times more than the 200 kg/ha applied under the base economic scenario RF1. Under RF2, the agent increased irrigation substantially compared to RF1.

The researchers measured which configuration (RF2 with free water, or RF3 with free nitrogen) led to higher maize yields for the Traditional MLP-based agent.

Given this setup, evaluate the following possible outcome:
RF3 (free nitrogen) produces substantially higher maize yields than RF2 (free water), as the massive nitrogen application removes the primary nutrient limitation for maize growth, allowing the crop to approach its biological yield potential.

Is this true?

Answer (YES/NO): NO